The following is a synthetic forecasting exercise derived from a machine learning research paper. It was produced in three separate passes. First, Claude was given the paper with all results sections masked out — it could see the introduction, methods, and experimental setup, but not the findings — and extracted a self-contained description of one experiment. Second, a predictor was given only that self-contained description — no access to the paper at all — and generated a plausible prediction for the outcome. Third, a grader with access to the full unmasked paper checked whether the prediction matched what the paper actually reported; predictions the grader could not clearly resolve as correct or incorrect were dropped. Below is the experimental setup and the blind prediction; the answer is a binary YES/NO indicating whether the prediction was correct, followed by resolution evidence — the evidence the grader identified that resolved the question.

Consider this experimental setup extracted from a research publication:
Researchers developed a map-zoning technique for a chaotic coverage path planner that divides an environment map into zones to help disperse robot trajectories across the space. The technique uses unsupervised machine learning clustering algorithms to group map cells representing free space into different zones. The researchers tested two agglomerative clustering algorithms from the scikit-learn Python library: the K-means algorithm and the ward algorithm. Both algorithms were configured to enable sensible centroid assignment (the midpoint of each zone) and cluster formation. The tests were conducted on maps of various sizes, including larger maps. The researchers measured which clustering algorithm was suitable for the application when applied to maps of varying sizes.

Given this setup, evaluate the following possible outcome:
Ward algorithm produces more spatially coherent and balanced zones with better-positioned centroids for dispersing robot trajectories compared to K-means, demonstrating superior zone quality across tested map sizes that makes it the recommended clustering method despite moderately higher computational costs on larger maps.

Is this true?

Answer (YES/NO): NO